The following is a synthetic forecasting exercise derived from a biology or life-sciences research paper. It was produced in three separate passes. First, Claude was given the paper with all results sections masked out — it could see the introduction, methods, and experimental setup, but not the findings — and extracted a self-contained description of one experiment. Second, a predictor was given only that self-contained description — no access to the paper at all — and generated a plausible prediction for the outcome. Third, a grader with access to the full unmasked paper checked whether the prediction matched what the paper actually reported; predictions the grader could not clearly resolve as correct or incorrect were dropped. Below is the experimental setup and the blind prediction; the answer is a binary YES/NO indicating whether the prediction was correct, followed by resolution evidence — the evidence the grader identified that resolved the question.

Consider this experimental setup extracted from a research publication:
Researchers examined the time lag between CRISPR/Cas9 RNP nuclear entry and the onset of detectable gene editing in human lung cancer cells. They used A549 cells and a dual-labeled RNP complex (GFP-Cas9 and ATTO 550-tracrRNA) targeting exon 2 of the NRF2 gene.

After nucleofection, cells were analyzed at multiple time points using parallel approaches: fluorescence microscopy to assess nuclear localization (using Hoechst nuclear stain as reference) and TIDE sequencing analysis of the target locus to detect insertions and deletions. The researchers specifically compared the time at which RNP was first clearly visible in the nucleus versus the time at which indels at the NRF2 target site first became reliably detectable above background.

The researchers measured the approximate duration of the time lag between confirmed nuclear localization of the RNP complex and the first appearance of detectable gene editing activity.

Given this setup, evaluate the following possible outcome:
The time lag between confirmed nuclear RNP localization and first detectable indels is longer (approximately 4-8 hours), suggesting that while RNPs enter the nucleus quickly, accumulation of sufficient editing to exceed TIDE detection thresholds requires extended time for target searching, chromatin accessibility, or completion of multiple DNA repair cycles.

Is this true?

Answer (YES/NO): YES